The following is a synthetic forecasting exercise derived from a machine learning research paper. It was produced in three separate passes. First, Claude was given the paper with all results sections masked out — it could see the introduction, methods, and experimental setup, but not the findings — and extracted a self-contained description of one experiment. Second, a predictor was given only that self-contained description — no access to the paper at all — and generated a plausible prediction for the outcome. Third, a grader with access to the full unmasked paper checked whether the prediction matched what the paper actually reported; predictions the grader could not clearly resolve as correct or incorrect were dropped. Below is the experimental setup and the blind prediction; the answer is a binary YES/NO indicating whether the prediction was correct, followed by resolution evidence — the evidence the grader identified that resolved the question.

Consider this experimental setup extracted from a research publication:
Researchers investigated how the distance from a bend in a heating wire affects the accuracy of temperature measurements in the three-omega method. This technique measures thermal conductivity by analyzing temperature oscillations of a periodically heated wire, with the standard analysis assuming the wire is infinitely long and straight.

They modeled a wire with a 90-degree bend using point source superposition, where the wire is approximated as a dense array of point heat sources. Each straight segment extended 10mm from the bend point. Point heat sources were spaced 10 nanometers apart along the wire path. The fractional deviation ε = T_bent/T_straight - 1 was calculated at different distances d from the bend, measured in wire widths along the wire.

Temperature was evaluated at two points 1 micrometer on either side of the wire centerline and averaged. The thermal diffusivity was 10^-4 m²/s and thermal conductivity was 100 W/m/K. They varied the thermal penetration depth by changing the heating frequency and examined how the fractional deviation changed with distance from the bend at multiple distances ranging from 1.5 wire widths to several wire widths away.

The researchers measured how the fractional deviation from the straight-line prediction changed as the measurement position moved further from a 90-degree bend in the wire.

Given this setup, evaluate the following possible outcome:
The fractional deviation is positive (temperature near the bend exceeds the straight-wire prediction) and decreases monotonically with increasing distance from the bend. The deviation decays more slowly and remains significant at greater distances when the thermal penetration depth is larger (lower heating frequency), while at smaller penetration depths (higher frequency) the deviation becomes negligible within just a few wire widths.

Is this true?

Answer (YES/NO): NO